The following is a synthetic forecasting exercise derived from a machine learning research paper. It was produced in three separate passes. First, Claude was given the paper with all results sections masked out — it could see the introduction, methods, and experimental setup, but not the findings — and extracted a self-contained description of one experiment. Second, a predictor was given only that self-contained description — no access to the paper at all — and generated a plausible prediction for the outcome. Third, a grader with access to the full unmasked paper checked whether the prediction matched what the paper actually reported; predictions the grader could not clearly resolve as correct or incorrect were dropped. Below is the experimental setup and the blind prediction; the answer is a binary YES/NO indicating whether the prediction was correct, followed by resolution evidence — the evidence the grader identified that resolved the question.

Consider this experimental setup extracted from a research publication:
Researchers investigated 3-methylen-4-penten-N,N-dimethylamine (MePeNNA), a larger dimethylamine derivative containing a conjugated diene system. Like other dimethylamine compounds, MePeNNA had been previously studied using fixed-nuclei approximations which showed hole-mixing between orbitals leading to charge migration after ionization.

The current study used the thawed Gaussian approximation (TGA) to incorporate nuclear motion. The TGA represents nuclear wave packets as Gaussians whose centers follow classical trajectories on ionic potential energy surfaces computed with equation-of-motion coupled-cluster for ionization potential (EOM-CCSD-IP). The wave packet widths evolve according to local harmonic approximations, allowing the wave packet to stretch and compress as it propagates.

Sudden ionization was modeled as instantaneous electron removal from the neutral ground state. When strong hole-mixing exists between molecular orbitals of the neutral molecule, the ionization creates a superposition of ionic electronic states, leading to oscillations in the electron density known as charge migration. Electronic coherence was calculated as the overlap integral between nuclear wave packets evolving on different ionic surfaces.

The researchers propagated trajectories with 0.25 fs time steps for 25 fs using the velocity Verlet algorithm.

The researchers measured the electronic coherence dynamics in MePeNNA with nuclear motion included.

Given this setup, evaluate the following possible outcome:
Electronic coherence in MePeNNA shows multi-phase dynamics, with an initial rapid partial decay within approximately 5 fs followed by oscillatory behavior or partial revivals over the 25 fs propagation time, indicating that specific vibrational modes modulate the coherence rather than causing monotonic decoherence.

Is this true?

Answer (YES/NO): NO